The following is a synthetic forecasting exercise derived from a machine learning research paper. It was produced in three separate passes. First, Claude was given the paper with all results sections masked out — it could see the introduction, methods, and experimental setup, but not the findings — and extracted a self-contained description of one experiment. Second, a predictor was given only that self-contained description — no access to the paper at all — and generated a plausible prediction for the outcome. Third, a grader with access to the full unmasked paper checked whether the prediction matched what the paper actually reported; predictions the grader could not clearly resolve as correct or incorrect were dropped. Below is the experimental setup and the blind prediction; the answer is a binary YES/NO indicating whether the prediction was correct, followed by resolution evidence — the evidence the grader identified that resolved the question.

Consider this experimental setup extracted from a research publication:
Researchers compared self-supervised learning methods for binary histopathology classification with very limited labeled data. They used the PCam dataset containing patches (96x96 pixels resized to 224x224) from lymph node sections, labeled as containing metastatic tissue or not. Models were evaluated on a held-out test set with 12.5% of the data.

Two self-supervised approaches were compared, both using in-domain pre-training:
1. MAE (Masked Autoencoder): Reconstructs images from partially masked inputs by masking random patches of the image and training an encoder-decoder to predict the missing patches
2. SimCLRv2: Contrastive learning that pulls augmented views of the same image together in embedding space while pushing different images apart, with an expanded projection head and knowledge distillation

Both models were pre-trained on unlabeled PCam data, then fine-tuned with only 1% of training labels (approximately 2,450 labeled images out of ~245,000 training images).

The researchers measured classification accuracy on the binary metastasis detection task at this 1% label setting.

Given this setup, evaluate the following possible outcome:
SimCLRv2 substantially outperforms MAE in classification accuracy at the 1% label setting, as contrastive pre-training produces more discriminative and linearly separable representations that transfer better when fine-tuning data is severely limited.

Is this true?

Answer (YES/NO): YES